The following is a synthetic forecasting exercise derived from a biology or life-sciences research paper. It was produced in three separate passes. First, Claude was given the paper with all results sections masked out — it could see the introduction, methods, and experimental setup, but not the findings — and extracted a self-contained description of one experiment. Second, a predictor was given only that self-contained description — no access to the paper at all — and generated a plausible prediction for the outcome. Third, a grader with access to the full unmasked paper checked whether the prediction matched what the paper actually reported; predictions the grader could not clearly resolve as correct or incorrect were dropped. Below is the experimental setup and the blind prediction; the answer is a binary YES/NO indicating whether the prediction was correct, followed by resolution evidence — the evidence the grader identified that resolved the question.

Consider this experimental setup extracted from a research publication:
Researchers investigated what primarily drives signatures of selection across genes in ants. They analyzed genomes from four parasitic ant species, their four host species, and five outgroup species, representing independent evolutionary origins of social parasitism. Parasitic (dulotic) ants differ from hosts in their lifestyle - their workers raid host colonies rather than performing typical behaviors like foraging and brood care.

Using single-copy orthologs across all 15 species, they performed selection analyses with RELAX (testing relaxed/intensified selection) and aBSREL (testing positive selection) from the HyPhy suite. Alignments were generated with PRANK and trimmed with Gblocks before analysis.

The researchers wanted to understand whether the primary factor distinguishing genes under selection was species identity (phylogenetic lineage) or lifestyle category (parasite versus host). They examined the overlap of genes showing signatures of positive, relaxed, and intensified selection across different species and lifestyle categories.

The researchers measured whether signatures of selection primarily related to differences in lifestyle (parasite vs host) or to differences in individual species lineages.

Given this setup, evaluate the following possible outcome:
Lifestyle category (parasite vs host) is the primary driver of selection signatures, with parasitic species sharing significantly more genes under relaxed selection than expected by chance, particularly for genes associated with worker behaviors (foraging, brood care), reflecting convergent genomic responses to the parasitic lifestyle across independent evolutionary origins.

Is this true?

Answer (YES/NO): NO